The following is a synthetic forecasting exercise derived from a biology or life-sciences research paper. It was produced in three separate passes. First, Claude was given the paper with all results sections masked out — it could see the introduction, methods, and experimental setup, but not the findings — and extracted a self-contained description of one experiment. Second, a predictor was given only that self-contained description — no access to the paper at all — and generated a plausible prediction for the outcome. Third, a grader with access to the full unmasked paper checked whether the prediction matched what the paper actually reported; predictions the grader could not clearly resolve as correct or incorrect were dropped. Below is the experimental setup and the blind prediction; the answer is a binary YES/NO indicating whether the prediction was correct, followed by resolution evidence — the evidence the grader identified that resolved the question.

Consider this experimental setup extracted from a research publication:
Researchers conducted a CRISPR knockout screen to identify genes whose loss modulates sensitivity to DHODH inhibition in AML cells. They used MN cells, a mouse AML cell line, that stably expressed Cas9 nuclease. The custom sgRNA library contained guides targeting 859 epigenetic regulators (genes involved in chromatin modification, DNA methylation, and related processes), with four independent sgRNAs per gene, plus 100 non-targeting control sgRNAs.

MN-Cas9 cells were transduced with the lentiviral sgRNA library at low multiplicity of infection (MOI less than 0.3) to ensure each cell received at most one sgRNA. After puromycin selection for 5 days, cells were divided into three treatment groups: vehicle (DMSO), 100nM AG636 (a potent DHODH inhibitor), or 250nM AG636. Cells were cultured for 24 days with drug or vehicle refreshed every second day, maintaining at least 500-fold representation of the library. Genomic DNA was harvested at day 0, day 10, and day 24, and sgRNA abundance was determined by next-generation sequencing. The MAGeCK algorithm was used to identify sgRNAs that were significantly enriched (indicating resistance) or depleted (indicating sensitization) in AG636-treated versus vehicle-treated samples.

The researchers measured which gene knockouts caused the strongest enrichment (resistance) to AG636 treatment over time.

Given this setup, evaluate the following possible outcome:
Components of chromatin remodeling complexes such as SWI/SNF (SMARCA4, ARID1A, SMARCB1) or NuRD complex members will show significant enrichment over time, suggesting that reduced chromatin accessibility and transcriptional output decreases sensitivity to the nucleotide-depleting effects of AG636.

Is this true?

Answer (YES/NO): NO